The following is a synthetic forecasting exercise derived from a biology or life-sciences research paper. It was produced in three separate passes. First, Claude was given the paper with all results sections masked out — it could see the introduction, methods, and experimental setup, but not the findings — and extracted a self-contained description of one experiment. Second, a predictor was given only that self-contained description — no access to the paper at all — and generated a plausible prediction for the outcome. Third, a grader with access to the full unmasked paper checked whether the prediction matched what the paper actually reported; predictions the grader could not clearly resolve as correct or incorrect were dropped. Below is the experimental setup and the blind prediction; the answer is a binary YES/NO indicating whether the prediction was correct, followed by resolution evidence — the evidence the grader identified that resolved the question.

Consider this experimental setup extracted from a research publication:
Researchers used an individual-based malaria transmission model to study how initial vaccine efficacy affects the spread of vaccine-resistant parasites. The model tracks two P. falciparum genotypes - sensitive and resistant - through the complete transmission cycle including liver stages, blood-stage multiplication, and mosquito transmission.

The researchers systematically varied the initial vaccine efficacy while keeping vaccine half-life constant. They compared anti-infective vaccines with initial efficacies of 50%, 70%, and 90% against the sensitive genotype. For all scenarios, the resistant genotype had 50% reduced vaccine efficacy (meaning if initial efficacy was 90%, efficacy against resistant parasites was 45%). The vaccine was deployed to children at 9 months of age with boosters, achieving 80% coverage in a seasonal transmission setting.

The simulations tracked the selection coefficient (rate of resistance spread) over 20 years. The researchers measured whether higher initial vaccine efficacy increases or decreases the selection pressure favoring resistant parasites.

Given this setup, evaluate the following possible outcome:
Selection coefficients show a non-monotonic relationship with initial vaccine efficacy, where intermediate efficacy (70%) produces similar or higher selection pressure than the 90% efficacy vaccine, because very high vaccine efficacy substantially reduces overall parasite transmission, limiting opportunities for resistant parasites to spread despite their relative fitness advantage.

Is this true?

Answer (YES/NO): NO